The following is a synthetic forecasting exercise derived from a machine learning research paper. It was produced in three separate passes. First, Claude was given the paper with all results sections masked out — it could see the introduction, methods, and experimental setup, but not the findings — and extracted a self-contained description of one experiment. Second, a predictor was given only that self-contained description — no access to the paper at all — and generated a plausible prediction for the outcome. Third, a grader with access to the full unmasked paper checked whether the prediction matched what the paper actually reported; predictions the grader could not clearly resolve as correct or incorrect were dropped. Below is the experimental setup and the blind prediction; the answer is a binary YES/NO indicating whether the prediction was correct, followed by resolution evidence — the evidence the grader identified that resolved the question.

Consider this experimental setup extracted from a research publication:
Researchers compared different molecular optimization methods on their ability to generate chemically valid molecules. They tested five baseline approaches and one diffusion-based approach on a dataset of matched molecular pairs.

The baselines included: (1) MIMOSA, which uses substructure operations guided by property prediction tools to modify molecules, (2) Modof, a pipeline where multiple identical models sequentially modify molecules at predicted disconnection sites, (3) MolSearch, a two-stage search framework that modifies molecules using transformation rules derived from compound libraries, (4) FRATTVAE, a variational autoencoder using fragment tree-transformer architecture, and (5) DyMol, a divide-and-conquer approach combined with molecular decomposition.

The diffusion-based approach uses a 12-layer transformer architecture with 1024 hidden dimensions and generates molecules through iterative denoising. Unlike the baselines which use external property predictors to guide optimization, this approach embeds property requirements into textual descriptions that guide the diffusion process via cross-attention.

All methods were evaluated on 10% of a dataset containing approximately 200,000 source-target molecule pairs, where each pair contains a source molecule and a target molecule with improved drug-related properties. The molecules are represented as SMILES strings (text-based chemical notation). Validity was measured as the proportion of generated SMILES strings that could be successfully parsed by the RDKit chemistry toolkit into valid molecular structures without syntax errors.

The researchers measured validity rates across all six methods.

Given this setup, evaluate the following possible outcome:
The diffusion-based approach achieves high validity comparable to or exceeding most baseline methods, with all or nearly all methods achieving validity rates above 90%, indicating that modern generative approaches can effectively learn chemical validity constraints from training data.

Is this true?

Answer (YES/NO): YES